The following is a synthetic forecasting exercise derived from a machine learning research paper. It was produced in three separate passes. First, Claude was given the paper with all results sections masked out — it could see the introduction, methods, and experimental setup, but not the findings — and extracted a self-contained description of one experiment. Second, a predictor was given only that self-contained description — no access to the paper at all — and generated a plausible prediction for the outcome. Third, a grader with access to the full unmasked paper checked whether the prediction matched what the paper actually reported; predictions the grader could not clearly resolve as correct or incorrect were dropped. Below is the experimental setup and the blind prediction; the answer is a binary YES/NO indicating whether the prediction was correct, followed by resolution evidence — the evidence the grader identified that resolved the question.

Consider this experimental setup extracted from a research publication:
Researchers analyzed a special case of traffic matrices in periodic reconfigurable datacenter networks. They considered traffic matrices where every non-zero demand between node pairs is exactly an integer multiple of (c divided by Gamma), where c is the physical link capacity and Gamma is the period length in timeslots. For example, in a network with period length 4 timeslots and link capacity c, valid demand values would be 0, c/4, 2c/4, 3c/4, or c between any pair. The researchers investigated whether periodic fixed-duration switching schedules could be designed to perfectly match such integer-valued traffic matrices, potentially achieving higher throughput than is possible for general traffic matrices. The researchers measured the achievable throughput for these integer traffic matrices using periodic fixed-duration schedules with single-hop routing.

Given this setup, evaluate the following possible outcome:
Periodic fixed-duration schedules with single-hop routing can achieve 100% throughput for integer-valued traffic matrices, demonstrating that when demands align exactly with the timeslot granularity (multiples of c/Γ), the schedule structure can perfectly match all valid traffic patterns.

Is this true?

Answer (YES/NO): NO